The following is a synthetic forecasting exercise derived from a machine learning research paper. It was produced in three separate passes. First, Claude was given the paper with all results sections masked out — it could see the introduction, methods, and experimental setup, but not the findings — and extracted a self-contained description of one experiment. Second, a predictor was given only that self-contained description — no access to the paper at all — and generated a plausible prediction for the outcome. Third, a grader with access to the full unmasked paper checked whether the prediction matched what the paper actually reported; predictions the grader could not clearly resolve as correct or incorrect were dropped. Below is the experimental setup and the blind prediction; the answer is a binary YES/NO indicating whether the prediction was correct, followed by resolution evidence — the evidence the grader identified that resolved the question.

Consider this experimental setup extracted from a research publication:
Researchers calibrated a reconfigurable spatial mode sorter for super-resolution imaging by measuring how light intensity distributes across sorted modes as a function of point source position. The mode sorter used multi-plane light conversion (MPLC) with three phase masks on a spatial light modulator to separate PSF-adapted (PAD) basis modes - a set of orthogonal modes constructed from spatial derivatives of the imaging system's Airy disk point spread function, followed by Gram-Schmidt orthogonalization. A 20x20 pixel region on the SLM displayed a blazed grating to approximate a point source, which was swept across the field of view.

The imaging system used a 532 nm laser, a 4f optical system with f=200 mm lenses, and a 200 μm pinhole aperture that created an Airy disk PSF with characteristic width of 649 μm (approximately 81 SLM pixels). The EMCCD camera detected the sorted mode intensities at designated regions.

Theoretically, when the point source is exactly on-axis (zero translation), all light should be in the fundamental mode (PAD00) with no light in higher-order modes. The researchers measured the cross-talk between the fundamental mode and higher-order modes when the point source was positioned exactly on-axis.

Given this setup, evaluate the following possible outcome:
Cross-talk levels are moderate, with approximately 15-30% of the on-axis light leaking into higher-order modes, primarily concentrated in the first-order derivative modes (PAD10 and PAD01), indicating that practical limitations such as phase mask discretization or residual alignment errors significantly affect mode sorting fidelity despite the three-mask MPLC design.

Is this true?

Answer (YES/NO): NO